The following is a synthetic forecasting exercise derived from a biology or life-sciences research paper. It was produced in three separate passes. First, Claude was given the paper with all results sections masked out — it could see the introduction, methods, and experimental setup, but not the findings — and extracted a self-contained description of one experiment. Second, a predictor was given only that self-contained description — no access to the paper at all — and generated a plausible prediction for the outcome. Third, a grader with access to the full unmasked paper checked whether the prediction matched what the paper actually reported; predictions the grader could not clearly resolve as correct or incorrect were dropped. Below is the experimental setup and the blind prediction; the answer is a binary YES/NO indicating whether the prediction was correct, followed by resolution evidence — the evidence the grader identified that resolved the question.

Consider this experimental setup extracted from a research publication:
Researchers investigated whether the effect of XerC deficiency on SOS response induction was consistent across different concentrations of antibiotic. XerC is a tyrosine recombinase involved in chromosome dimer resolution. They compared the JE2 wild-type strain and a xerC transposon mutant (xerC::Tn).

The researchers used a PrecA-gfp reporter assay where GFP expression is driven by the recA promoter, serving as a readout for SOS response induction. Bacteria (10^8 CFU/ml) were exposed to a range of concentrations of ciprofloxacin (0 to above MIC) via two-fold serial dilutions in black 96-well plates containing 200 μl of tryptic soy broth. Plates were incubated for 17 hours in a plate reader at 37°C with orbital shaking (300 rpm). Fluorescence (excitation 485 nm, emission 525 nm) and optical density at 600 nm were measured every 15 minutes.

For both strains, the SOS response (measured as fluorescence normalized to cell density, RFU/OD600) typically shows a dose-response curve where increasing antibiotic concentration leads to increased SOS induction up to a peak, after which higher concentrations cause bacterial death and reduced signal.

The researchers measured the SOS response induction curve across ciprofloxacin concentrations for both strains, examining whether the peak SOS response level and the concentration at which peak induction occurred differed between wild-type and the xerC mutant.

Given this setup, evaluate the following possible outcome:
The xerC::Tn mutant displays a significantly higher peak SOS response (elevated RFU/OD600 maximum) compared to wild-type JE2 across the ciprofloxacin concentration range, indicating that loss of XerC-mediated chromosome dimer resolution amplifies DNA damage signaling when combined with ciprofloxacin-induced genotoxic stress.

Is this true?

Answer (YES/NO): NO